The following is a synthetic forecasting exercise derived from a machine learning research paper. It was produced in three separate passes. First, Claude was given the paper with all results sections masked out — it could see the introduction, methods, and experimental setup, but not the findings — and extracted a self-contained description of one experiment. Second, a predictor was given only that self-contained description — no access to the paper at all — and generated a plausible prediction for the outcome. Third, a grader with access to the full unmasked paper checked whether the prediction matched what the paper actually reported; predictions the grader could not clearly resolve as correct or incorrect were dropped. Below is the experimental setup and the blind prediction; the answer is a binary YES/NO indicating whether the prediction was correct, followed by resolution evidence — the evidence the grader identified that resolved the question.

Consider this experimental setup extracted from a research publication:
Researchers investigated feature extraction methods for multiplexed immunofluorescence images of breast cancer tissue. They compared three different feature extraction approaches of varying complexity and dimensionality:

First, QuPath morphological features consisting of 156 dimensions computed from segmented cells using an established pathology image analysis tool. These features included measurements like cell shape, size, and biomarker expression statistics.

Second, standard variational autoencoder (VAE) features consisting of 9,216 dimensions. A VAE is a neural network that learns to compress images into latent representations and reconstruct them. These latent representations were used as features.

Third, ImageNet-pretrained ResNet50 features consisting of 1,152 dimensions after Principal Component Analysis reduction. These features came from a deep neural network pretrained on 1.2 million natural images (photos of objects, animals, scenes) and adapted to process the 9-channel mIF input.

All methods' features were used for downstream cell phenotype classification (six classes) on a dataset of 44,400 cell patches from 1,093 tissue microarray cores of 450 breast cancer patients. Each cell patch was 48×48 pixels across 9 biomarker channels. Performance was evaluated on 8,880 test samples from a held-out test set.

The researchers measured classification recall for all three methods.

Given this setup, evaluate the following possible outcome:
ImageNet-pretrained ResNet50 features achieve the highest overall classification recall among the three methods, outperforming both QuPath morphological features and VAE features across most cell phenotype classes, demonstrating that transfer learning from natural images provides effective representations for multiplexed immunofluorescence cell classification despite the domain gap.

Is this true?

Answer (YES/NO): NO